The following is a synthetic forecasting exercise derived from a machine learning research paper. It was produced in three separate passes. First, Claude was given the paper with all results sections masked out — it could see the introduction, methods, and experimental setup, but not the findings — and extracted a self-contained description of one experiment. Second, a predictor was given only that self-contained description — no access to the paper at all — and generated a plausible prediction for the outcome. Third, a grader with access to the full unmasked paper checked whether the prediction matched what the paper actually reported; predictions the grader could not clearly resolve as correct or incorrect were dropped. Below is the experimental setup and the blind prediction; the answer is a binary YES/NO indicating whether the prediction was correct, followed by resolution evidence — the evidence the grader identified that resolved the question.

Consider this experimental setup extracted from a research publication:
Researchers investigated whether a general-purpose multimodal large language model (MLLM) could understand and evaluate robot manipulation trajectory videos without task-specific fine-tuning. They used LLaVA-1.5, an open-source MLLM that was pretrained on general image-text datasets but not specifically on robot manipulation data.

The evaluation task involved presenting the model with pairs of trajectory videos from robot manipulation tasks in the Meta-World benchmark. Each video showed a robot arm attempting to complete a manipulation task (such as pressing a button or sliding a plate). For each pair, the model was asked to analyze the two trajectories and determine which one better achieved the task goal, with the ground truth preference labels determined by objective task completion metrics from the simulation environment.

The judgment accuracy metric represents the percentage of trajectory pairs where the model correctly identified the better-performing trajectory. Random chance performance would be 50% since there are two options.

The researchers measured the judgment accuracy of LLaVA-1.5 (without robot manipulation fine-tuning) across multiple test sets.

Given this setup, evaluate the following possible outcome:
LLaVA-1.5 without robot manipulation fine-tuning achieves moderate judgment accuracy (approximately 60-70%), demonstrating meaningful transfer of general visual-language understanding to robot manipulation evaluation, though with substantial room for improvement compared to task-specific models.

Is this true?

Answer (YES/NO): NO